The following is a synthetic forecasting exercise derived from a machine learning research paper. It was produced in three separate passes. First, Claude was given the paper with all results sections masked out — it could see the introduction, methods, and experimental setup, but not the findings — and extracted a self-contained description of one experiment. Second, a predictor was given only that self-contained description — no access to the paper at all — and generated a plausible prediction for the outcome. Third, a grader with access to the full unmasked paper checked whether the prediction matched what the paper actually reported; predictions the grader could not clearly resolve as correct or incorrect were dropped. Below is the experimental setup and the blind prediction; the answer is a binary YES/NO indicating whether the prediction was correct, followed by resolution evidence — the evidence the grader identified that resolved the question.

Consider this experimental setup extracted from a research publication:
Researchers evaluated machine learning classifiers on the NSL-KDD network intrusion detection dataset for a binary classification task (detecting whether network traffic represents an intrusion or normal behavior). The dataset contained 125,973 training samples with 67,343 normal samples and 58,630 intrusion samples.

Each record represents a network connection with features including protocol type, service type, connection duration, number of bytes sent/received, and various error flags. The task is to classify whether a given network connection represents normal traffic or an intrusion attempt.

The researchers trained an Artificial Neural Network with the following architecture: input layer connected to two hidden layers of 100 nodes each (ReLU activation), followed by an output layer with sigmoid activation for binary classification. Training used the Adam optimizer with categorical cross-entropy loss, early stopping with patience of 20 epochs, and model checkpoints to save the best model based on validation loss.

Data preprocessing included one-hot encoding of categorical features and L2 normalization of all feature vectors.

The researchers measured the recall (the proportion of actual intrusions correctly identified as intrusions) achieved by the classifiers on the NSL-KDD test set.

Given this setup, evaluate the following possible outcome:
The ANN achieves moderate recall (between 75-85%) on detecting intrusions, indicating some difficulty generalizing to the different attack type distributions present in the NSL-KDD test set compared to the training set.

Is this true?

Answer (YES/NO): NO